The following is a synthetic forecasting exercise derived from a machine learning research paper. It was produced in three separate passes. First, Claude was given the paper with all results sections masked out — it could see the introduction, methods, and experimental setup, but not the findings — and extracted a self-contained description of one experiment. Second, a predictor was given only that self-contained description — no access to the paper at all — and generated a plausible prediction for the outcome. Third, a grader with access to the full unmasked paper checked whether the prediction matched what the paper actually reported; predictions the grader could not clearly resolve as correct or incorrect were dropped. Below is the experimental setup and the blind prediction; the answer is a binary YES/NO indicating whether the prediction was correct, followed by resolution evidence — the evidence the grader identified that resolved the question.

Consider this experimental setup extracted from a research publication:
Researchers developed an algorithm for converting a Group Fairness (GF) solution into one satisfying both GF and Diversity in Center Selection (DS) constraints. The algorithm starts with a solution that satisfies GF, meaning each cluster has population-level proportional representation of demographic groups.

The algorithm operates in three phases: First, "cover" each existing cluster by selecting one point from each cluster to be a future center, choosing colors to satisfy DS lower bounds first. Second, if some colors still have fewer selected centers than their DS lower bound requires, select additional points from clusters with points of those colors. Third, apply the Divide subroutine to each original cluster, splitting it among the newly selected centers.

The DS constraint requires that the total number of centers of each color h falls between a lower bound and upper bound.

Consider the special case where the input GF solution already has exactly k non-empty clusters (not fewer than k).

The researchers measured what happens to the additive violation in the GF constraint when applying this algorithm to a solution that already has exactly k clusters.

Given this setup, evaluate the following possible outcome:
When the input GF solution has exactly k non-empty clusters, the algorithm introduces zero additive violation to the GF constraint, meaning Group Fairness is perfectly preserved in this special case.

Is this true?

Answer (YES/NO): YES